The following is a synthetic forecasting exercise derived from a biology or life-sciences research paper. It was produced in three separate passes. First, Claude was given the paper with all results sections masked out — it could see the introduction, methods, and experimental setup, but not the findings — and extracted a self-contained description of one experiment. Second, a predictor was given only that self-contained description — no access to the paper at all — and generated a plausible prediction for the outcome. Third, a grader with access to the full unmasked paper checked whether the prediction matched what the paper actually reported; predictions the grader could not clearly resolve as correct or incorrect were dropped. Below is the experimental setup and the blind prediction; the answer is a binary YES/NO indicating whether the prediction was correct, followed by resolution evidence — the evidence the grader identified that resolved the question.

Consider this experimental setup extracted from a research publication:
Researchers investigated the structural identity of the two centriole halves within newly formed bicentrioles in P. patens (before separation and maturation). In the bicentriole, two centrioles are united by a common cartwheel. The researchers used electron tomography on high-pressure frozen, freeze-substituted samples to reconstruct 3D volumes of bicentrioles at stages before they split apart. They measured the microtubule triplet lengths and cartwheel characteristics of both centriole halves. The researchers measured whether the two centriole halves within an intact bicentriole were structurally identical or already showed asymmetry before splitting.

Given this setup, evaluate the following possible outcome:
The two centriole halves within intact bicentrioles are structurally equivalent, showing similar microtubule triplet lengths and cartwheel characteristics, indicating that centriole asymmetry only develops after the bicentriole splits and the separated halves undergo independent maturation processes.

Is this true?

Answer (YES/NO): YES